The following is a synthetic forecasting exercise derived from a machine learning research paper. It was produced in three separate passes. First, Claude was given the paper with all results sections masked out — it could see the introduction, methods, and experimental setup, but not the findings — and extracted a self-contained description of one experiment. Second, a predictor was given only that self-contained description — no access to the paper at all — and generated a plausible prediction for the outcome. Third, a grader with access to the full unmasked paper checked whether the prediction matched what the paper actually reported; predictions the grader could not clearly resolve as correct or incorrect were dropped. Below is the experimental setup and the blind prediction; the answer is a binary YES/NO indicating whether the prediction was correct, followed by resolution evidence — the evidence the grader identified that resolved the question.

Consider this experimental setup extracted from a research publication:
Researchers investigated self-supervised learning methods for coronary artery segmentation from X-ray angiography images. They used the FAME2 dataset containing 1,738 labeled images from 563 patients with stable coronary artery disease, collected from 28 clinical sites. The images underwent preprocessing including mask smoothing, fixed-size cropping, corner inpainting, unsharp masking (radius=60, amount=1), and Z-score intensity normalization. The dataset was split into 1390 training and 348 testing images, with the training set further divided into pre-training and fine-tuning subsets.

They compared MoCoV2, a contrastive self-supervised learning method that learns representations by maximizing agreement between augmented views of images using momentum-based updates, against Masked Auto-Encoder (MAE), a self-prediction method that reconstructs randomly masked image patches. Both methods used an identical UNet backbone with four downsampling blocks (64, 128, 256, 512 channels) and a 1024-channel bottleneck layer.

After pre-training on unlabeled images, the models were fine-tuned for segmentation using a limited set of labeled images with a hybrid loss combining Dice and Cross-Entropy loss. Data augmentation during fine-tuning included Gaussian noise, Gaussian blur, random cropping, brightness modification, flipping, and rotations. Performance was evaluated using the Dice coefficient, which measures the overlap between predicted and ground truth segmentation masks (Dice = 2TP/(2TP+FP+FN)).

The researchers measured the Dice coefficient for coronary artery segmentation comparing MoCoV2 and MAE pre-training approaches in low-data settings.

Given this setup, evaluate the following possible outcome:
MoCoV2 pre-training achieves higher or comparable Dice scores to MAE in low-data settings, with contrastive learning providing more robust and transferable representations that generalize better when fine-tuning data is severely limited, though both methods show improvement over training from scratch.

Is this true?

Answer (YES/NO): YES